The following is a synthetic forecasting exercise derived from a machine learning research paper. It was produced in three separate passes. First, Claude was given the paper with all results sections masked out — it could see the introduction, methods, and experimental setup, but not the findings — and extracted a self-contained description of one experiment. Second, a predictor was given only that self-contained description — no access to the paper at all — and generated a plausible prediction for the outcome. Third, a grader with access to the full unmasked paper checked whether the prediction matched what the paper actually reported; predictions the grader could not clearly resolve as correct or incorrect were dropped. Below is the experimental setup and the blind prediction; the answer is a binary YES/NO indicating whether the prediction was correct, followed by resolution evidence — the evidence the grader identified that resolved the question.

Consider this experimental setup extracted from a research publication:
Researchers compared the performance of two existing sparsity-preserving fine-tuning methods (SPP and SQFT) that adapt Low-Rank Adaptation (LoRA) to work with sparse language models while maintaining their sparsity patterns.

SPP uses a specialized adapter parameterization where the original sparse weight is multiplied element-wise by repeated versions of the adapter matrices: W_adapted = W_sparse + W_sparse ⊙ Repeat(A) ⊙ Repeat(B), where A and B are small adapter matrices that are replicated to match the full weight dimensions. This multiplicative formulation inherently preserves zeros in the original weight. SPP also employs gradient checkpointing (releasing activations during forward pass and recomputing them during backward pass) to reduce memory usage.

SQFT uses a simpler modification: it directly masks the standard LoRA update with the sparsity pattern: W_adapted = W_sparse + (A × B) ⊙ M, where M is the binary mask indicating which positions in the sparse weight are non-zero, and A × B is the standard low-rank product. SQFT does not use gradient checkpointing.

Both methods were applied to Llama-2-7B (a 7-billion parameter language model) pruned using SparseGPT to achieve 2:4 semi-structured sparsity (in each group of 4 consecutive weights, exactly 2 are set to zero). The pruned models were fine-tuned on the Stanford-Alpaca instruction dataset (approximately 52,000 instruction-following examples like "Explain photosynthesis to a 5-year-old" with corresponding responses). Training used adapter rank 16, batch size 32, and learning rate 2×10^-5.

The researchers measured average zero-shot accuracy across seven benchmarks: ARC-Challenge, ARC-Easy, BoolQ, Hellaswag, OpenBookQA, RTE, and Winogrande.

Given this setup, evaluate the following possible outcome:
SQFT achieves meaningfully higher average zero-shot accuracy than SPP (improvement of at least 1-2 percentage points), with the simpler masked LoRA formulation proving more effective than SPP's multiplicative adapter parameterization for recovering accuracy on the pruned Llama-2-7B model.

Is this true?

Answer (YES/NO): NO